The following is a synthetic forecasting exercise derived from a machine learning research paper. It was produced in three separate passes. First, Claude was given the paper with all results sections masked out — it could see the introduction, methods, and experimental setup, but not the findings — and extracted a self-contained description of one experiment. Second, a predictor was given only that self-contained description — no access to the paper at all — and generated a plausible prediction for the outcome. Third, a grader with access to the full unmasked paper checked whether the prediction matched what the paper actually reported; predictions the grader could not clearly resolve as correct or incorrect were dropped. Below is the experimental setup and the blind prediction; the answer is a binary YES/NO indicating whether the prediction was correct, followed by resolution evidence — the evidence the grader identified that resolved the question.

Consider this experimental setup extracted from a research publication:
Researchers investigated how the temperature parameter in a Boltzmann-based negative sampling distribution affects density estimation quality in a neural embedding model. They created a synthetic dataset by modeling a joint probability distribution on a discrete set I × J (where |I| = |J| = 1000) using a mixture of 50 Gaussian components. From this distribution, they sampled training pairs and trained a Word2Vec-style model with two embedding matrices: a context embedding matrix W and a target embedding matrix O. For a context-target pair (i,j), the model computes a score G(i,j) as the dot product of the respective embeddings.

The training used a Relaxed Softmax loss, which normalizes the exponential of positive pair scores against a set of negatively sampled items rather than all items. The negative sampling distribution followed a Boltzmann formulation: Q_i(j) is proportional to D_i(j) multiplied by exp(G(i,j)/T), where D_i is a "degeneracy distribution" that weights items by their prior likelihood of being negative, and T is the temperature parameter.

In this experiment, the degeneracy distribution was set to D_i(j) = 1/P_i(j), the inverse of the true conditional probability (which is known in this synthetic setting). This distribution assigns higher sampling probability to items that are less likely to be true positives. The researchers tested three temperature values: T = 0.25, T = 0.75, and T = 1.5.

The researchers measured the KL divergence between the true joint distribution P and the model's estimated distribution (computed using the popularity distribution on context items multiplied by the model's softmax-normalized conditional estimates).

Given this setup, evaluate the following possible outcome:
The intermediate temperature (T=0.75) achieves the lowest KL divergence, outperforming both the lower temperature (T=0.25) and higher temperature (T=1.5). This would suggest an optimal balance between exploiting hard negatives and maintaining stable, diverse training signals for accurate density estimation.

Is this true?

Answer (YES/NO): YES